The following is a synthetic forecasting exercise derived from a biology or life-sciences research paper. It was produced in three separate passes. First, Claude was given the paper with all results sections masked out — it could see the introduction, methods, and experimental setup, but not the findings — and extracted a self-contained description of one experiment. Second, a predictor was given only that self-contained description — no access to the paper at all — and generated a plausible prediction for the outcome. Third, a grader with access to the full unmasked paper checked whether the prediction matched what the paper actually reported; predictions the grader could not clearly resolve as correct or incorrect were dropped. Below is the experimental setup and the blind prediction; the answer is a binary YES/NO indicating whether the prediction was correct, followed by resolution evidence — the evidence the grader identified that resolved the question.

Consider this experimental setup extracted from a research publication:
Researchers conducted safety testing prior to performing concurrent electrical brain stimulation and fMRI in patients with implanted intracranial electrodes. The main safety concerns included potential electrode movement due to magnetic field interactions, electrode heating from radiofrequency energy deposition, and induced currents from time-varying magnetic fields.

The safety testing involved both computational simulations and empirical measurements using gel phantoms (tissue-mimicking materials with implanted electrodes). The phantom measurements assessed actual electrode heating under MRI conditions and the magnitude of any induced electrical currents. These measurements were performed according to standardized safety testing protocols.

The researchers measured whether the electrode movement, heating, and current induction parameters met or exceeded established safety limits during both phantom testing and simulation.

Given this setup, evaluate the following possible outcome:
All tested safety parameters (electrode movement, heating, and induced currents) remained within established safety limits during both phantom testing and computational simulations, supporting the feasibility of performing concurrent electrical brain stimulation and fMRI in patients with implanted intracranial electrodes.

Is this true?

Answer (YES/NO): YES